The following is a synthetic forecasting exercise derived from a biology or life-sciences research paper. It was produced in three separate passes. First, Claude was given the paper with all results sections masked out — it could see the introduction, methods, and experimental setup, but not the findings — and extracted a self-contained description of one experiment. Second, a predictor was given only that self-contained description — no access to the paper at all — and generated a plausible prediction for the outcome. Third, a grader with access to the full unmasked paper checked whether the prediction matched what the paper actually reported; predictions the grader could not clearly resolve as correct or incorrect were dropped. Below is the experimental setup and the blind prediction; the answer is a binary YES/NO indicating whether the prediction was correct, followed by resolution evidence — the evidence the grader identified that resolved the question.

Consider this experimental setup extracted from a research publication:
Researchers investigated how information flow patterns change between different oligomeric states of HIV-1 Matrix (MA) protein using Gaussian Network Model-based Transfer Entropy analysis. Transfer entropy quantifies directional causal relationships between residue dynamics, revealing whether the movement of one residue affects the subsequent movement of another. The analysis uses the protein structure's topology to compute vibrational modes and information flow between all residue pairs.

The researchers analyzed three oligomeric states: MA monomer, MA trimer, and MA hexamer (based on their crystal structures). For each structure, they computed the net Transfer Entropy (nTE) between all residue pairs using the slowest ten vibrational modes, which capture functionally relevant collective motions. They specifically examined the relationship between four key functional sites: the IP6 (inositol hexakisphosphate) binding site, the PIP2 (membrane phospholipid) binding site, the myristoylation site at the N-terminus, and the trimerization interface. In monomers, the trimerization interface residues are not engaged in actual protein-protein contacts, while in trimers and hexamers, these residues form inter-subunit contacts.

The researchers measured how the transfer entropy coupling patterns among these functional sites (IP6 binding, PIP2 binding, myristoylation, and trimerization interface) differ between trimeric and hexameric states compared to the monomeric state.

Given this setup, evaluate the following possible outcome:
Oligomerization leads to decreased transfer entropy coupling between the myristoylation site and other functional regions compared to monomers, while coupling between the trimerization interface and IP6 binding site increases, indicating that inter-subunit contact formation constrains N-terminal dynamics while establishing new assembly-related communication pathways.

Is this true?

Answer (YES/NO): NO